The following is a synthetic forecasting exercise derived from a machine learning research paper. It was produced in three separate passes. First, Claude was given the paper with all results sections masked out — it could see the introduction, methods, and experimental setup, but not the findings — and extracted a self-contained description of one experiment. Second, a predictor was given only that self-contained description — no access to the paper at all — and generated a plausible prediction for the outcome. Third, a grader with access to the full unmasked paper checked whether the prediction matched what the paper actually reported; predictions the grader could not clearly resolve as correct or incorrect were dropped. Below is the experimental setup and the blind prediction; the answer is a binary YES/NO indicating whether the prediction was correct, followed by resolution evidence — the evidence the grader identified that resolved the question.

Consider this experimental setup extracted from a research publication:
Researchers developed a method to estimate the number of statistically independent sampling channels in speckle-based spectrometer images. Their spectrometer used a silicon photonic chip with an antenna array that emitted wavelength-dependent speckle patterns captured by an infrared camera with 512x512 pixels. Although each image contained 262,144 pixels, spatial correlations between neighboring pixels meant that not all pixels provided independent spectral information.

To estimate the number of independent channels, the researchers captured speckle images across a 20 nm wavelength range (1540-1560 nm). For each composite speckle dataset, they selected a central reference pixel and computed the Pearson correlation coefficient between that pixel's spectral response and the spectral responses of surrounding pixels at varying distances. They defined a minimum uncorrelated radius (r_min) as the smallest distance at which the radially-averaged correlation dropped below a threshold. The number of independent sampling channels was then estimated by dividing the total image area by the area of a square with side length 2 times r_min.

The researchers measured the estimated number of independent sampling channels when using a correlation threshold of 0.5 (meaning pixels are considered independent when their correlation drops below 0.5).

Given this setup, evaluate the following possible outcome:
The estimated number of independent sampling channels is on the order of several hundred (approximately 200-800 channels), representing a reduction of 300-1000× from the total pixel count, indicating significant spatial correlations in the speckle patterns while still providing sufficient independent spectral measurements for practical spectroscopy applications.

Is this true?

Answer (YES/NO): NO